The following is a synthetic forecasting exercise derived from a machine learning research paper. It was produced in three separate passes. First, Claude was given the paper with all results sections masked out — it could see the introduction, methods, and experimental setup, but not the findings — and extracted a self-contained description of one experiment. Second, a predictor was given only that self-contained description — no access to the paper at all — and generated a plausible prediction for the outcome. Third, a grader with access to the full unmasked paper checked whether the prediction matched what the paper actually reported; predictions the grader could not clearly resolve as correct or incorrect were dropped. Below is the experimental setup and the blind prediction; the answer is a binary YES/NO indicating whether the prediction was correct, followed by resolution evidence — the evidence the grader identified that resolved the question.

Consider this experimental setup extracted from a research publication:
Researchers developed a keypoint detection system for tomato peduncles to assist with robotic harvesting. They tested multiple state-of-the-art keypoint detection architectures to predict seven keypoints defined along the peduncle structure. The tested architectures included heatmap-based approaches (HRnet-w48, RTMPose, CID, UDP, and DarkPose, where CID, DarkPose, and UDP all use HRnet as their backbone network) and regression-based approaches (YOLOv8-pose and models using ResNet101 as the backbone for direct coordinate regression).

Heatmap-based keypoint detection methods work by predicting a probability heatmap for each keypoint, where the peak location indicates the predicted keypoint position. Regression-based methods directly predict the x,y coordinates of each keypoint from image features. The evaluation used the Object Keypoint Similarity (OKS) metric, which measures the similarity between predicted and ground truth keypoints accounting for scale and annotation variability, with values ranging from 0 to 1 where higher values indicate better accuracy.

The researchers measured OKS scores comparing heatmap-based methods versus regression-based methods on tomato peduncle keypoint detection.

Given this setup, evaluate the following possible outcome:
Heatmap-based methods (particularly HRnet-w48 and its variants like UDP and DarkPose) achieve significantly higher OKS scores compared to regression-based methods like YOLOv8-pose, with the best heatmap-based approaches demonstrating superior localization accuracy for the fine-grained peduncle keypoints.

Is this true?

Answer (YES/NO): YES